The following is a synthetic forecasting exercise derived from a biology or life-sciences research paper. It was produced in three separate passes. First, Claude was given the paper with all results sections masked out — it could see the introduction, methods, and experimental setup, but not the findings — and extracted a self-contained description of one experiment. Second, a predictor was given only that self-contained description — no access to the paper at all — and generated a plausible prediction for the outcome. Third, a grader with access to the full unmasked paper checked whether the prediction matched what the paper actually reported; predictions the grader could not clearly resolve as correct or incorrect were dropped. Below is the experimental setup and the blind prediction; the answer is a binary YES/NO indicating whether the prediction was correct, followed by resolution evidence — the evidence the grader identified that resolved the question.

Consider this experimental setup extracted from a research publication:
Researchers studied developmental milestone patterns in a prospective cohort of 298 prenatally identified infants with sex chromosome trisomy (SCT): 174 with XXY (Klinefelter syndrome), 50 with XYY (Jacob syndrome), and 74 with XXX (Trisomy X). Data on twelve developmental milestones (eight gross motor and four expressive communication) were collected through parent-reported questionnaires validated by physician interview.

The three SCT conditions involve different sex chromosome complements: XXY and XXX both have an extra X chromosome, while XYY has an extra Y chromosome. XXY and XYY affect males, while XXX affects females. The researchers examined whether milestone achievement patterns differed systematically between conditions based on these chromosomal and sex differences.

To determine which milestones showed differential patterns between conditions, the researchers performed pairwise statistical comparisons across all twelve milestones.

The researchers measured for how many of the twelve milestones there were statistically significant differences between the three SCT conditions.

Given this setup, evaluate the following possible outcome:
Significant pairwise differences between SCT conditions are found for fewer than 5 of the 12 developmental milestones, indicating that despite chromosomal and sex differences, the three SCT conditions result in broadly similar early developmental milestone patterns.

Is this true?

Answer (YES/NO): YES